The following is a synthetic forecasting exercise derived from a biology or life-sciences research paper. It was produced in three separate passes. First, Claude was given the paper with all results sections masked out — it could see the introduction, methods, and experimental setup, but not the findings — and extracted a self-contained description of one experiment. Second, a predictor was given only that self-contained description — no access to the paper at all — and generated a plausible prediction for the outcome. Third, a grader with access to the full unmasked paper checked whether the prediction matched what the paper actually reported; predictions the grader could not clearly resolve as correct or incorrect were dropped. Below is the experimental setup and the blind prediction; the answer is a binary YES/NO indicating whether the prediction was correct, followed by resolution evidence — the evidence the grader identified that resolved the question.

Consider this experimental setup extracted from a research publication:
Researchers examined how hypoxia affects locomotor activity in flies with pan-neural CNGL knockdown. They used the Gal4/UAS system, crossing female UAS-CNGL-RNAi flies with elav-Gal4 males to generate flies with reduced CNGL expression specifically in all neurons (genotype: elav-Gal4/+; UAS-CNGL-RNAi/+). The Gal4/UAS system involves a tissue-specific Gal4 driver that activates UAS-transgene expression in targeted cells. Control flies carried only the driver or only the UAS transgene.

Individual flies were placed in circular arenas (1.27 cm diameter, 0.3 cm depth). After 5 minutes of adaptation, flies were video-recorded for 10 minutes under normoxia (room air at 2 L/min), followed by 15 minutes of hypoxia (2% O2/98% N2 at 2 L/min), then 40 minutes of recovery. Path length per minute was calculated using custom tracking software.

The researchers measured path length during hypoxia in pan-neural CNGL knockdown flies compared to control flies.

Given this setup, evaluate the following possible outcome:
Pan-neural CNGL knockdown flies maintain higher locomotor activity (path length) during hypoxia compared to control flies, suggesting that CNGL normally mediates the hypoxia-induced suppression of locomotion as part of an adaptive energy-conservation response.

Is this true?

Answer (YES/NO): NO